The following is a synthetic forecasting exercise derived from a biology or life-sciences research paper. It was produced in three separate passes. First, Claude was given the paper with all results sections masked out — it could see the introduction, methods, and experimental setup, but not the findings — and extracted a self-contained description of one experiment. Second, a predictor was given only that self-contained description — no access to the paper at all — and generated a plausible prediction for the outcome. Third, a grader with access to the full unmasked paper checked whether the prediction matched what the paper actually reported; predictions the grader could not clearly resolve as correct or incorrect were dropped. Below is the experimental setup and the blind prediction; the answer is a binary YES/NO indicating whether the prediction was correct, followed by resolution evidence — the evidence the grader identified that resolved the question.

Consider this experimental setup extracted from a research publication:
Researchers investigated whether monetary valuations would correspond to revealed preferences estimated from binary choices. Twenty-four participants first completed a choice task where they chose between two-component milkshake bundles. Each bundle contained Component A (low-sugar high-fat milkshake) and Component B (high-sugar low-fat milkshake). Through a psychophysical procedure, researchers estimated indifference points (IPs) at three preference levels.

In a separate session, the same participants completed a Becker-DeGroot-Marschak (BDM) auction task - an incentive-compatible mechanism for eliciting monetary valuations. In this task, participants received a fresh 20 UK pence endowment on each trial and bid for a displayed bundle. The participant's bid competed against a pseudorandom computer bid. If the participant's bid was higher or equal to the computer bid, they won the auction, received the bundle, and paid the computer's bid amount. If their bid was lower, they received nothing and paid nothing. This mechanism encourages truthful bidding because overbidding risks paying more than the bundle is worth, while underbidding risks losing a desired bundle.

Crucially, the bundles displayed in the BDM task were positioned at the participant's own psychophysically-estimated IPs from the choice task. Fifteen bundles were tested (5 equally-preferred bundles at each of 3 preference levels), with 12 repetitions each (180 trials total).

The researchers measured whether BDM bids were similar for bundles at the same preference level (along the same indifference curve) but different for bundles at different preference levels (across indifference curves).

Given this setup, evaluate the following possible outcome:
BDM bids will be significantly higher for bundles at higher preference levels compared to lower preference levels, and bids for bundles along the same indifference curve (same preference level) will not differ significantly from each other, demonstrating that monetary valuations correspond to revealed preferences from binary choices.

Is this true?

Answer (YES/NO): YES